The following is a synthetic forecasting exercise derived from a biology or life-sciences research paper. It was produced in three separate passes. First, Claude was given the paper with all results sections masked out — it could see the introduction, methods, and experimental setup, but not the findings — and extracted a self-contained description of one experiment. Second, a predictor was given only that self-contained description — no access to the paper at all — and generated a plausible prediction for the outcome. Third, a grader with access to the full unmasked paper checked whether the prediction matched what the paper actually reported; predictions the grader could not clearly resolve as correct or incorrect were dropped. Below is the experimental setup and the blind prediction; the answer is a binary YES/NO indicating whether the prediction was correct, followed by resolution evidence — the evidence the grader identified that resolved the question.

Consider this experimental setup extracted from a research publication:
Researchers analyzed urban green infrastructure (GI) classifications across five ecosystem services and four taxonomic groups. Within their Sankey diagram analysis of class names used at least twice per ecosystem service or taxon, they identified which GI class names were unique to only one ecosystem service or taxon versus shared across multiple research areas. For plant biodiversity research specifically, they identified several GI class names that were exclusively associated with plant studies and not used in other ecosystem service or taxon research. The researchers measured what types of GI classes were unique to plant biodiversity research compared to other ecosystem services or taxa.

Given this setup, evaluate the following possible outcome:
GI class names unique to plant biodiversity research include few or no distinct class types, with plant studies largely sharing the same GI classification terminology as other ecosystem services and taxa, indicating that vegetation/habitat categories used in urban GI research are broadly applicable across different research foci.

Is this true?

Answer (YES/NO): NO